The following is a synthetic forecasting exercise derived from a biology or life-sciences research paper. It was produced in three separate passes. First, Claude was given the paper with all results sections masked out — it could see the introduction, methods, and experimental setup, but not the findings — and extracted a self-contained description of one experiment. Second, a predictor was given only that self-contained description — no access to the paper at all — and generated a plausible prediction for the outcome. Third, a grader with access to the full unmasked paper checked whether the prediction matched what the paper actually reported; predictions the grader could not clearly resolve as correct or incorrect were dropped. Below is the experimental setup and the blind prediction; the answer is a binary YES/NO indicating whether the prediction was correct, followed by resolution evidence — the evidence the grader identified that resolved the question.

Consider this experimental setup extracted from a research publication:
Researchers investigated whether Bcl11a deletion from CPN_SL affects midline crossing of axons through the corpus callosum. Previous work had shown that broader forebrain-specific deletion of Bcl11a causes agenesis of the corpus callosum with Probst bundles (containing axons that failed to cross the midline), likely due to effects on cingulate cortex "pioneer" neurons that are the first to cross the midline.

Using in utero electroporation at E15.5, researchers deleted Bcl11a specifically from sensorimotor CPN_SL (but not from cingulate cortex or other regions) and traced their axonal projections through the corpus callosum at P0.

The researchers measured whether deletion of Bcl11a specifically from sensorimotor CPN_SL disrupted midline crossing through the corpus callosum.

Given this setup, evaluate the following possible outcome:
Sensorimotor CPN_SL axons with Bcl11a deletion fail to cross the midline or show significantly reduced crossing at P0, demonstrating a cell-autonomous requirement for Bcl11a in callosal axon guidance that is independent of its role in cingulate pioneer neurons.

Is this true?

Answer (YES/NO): NO